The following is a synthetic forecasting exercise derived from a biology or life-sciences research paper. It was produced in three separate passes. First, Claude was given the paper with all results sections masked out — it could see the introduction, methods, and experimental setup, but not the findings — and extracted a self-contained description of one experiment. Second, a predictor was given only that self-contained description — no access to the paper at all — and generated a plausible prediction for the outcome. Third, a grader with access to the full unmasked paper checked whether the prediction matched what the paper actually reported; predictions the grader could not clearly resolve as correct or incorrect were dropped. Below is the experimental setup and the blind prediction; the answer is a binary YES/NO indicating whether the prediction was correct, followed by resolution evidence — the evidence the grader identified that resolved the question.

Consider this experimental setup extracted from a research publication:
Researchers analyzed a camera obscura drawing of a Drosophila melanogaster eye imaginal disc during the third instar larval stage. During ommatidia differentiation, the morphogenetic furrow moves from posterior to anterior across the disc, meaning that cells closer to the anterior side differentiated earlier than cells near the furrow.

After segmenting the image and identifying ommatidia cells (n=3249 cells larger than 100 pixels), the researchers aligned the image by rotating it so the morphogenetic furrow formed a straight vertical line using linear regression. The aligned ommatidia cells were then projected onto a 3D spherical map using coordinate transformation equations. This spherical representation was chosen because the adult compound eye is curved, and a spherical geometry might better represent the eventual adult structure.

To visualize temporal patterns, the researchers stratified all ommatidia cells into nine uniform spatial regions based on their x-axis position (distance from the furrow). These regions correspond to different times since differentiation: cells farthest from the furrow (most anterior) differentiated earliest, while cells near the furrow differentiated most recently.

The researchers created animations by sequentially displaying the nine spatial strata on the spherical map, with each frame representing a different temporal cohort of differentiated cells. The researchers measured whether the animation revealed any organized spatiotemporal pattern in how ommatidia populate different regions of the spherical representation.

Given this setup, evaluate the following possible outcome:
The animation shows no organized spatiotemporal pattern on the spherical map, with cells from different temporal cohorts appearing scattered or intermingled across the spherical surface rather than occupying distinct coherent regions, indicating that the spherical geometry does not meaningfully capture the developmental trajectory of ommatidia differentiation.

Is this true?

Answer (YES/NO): NO